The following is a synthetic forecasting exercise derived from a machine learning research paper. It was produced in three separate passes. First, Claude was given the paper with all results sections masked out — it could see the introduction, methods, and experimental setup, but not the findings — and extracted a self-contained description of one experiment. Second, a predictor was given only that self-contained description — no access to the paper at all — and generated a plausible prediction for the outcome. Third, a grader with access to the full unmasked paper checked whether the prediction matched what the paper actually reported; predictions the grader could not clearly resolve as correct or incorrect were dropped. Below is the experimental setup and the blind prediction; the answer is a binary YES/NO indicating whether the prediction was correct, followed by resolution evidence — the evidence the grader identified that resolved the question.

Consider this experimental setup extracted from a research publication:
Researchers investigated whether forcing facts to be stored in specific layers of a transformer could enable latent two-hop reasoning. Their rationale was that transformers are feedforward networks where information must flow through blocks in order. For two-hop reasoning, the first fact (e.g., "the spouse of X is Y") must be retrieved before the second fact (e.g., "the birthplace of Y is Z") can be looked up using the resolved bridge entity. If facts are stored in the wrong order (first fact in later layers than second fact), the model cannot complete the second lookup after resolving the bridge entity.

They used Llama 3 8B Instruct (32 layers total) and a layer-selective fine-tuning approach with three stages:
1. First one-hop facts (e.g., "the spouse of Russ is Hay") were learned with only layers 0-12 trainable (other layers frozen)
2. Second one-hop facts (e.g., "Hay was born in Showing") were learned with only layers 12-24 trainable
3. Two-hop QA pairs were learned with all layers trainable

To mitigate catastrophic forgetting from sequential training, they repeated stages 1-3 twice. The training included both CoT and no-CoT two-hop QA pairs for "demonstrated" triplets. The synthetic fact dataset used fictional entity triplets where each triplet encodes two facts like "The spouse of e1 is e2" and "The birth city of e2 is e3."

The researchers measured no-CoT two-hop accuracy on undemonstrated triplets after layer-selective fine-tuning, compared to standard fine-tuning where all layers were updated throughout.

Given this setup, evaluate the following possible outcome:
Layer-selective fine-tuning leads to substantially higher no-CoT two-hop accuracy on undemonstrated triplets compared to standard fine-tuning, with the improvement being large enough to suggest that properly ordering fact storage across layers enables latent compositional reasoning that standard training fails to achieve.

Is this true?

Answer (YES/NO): NO